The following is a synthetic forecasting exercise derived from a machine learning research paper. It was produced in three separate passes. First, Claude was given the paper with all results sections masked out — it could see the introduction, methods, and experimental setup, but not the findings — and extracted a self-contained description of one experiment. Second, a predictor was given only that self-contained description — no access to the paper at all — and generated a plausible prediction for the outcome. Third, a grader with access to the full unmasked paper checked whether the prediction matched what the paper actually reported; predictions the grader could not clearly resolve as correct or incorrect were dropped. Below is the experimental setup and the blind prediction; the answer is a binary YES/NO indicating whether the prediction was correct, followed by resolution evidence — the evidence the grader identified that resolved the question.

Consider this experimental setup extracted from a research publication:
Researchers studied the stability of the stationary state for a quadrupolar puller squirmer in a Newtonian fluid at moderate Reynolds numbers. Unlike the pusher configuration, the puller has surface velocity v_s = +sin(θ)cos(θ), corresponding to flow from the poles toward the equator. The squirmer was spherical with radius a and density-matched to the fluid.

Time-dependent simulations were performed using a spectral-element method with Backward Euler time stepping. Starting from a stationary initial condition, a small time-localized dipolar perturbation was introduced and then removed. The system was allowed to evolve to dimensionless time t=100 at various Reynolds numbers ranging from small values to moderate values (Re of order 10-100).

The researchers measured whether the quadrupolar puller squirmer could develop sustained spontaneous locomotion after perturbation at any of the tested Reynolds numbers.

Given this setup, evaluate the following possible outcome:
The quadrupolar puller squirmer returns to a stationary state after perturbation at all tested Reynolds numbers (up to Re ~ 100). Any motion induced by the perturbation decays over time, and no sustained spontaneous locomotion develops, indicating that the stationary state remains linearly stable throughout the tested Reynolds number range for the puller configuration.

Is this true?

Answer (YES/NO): YES